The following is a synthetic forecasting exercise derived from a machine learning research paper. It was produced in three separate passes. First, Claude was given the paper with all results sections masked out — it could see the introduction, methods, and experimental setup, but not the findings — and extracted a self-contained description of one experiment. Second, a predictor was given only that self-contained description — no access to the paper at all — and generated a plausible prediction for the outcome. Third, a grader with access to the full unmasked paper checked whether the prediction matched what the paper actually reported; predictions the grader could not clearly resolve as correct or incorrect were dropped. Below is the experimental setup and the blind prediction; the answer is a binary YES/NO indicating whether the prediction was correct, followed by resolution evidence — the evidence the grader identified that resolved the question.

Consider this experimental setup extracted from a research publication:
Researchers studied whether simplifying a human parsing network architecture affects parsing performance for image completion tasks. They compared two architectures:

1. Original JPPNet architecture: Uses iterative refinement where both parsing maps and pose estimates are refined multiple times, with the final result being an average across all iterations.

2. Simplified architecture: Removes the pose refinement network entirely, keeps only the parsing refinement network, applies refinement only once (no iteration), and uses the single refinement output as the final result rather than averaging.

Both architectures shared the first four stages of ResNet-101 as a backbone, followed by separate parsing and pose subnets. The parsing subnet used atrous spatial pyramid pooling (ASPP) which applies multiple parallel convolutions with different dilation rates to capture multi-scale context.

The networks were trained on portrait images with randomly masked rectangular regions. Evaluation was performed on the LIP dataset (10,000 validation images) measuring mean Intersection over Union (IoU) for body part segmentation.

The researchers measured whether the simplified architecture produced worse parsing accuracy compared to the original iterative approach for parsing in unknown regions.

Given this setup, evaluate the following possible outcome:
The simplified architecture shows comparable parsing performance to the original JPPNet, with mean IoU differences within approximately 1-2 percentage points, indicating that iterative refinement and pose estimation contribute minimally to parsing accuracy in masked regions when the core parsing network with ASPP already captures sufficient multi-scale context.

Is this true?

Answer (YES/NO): NO